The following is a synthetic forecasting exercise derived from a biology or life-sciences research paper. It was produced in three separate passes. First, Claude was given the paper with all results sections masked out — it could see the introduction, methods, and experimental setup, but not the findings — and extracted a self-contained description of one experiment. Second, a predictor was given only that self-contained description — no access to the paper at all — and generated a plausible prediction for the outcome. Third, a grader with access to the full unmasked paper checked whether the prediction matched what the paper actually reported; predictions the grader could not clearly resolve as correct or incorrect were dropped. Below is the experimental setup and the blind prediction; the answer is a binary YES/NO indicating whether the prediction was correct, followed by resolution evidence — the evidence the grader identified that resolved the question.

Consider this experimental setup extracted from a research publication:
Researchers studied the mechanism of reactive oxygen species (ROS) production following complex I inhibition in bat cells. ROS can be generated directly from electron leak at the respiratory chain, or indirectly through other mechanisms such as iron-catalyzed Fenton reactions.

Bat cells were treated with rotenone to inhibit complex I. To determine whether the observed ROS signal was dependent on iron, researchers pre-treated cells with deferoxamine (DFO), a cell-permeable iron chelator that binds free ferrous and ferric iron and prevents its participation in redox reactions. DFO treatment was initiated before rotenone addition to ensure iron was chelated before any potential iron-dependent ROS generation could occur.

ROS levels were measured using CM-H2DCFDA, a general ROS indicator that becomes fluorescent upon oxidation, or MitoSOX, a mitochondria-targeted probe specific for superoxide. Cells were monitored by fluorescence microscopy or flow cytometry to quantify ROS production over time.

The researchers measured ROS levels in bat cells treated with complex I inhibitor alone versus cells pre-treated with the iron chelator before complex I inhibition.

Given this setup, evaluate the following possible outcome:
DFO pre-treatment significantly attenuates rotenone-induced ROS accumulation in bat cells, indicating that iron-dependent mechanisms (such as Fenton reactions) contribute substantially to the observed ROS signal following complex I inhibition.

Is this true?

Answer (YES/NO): YES